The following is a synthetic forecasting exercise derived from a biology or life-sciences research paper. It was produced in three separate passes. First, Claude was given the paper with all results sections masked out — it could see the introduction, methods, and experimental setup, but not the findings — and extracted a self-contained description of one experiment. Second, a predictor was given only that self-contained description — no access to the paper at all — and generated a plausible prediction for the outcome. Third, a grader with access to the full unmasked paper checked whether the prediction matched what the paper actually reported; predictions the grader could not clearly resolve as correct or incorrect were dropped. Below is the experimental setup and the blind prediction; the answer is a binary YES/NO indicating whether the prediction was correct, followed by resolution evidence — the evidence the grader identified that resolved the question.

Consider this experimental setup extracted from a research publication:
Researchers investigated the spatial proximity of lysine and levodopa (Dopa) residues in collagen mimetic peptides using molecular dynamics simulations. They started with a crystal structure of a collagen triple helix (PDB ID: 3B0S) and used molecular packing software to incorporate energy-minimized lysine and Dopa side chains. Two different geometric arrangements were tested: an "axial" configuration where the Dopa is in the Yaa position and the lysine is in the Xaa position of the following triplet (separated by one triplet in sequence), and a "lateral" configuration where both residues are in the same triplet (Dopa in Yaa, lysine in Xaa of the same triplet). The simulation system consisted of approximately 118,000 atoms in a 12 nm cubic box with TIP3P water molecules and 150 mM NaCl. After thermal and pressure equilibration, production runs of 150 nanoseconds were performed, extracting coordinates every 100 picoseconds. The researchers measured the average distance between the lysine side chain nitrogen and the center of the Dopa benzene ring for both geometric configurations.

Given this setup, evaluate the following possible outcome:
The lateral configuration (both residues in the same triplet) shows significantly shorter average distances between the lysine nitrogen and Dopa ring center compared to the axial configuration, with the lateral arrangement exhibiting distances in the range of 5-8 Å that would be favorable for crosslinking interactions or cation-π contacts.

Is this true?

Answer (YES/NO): NO